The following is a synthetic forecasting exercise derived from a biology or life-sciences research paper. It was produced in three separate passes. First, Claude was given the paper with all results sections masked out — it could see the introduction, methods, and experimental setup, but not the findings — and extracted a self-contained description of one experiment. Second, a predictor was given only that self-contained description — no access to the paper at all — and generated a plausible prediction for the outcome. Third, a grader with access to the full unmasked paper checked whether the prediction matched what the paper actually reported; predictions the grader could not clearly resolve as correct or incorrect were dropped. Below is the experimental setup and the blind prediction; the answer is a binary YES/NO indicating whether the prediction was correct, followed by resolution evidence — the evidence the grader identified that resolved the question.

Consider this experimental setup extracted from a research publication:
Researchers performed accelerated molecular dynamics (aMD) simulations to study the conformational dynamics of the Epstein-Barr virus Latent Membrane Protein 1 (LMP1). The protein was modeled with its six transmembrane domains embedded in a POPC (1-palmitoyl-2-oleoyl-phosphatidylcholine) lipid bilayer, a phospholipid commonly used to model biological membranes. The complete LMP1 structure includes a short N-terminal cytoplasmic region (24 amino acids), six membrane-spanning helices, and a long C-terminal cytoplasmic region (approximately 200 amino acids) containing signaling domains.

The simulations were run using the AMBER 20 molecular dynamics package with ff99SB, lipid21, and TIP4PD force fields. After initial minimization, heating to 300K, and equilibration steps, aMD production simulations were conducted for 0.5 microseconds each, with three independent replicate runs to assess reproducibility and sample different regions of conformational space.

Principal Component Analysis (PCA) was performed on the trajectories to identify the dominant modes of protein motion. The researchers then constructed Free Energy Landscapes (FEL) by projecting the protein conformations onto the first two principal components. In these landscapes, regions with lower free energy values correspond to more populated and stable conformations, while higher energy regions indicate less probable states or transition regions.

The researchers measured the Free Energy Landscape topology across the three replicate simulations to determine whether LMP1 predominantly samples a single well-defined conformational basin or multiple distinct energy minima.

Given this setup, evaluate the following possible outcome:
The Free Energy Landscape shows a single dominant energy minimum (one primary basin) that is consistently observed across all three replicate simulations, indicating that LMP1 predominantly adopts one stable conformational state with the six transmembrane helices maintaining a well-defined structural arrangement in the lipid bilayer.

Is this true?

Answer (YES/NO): NO